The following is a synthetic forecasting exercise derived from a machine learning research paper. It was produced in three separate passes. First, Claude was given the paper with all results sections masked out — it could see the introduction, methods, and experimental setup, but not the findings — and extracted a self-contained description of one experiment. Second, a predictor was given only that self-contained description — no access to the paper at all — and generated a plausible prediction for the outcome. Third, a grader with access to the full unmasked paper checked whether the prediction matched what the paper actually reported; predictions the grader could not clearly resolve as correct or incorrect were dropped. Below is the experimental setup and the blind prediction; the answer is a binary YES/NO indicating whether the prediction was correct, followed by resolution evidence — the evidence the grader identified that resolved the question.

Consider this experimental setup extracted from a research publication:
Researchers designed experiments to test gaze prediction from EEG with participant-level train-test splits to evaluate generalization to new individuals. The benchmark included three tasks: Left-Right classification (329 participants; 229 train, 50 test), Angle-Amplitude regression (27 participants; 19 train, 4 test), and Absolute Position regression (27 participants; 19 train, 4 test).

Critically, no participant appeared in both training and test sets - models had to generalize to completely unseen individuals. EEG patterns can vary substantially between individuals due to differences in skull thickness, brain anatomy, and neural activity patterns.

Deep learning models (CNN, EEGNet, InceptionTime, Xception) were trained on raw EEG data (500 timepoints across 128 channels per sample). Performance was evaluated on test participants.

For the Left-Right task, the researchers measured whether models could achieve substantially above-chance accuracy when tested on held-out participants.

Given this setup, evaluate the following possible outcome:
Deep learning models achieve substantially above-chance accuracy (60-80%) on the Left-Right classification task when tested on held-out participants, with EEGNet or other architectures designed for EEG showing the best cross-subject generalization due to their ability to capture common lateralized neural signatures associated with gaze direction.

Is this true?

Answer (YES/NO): NO